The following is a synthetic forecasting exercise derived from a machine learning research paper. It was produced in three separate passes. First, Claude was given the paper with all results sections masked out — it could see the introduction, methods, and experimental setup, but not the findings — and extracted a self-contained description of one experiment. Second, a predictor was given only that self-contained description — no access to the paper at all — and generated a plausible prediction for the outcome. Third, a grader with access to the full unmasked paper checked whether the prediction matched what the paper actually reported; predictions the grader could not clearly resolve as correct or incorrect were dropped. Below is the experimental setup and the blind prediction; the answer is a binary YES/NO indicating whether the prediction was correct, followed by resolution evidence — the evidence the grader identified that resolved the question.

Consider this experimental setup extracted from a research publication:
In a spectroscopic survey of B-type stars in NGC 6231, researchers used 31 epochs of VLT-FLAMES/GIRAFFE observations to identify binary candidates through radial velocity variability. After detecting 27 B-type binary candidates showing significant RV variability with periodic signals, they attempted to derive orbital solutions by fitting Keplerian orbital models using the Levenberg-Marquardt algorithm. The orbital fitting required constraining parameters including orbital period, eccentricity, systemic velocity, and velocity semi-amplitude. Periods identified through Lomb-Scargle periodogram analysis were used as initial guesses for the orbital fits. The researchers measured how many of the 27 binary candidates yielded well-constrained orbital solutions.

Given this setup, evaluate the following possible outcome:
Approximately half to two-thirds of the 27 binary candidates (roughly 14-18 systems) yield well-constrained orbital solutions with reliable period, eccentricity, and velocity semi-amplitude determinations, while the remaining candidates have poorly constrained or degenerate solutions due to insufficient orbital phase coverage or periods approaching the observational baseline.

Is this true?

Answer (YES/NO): NO